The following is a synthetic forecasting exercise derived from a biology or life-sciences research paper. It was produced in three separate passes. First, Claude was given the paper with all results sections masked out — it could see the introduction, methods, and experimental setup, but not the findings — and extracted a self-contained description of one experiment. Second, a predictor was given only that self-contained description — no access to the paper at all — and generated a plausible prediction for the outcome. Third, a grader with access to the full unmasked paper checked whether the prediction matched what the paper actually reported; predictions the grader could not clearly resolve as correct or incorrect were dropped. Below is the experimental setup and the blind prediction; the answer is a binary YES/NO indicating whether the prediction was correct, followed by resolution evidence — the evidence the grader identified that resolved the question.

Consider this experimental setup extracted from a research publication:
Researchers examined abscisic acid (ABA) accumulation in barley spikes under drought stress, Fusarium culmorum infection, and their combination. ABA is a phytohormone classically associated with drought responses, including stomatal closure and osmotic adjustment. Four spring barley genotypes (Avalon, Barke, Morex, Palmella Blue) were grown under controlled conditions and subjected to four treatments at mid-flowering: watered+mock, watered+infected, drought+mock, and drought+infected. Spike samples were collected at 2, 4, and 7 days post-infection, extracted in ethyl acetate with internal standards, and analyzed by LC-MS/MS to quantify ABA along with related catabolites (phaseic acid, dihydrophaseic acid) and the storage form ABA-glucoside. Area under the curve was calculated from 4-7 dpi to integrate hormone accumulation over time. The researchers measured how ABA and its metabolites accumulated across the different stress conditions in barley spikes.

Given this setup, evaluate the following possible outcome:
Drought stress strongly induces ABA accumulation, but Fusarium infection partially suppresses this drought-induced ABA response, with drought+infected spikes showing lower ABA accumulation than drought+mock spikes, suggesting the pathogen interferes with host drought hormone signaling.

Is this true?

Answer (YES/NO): NO